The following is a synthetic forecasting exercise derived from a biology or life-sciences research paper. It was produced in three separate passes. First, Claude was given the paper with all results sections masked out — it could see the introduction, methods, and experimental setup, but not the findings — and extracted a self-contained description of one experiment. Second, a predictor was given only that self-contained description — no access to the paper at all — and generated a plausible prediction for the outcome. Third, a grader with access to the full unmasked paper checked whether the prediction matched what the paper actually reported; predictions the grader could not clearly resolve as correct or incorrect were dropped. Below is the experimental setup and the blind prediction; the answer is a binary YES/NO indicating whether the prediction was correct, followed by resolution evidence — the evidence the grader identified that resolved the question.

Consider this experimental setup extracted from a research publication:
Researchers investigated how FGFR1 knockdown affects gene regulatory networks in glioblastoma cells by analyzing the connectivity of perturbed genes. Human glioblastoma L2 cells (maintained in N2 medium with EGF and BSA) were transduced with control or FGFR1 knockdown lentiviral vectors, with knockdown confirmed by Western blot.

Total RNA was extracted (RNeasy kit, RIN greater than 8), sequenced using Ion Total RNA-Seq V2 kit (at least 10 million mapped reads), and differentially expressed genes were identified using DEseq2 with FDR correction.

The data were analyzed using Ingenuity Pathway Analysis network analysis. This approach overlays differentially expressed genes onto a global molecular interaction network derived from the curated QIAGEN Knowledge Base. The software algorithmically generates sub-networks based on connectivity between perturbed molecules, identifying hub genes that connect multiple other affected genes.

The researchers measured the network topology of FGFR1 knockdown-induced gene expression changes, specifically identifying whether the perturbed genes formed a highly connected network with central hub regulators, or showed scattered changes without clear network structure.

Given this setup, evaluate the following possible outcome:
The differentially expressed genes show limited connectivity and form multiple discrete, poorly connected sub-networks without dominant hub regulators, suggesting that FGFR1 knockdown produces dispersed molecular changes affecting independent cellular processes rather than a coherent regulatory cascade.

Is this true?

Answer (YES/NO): NO